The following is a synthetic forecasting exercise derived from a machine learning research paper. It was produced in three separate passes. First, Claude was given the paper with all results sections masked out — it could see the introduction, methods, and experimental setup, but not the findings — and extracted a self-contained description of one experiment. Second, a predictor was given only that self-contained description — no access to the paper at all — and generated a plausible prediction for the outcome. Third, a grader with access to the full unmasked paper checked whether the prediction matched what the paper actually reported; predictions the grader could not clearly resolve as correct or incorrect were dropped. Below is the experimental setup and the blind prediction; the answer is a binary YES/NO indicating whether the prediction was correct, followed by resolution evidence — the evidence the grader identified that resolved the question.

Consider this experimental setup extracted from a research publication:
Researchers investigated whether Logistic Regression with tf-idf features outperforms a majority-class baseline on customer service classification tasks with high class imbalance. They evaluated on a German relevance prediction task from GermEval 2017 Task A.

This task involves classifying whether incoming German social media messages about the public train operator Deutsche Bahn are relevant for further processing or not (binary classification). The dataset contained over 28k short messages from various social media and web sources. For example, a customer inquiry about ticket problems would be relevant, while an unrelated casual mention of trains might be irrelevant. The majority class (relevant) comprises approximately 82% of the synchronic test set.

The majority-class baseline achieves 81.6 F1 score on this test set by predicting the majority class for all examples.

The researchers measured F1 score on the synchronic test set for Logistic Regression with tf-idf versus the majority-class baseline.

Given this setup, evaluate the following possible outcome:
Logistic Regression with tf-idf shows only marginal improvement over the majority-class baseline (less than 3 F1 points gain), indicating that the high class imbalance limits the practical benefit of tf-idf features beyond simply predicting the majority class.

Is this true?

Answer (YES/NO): NO